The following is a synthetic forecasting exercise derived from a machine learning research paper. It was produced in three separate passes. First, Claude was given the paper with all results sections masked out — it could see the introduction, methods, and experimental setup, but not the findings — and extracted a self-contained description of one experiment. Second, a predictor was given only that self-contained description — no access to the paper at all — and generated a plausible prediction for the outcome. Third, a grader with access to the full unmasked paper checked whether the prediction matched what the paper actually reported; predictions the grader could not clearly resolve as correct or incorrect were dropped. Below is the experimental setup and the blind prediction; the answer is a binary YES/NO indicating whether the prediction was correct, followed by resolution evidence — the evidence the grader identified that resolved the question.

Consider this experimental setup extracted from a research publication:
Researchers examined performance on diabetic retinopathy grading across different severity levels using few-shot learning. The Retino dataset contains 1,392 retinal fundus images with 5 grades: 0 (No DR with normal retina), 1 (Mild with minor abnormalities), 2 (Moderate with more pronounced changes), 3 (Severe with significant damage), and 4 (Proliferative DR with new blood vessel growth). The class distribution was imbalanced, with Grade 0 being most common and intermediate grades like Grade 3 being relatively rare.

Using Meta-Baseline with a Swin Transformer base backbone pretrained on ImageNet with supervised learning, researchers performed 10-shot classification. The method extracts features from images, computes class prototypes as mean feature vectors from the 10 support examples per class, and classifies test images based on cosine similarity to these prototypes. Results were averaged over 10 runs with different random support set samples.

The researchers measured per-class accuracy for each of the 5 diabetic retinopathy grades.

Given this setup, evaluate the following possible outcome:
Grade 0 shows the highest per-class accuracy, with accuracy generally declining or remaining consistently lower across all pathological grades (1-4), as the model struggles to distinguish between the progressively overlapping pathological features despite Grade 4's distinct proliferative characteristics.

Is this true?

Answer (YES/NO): NO